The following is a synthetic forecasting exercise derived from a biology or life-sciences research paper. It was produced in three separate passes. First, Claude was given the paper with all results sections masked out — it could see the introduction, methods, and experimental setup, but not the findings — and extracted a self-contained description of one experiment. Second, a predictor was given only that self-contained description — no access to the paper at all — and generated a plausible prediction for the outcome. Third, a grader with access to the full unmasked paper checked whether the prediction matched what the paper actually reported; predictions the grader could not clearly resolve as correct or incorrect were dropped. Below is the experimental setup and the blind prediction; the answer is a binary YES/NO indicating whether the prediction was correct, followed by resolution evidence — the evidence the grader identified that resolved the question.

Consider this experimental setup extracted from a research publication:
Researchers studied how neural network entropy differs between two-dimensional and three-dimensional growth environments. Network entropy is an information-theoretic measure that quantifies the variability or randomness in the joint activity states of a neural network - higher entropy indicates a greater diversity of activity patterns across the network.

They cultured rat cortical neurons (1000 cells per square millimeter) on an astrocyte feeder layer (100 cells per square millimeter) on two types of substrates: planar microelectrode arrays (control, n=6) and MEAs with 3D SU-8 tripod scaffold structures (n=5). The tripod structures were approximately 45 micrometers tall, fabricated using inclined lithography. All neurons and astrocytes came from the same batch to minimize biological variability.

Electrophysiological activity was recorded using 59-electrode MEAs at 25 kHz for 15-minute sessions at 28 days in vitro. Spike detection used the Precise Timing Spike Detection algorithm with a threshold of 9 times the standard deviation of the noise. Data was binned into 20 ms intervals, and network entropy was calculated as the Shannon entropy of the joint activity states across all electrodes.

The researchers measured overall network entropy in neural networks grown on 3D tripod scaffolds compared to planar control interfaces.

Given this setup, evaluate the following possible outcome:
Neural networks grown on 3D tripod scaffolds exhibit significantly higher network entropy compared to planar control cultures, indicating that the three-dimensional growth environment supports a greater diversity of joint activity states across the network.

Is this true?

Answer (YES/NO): NO